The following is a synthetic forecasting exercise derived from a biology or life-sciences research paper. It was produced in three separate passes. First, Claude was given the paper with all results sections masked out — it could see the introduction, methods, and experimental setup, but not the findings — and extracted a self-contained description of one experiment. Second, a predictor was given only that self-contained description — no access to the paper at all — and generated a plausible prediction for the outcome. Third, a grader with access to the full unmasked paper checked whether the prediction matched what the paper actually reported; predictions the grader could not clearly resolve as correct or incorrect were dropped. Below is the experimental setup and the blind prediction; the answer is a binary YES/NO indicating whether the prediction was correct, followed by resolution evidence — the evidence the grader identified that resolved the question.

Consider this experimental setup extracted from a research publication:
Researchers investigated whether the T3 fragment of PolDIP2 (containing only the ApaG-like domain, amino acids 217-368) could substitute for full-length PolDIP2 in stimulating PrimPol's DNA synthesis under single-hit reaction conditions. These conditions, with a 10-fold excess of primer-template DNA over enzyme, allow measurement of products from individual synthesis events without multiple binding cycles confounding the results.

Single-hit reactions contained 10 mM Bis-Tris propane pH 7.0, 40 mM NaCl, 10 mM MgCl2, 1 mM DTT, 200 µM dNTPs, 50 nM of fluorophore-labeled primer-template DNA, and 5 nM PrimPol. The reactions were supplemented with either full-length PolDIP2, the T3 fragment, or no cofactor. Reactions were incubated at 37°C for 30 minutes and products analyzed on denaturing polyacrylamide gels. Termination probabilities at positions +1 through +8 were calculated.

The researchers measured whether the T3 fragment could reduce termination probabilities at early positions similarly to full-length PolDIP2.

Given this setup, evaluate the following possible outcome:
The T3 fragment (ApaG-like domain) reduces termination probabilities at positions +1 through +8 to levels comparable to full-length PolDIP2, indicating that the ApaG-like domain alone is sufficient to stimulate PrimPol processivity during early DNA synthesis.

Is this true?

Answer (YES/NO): YES